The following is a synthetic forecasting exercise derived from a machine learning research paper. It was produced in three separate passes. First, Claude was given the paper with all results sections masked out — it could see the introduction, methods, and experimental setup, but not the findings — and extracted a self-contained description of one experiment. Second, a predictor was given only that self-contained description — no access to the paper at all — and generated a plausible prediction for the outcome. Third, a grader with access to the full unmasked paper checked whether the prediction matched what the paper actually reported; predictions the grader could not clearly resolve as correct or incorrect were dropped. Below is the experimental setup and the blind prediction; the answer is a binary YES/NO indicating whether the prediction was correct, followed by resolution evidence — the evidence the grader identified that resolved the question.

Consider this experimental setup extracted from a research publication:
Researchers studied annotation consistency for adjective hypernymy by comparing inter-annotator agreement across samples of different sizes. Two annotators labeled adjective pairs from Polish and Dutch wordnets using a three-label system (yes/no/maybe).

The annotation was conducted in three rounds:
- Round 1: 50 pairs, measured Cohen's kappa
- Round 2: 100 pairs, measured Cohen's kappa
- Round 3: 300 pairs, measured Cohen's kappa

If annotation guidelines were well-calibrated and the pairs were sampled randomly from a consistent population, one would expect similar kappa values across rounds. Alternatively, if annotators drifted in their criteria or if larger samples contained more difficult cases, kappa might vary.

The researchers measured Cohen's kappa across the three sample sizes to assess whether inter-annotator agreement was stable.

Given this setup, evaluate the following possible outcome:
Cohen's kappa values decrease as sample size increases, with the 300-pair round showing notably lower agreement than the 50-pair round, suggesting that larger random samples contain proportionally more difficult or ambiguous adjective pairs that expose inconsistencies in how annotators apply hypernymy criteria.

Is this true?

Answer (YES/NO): NO